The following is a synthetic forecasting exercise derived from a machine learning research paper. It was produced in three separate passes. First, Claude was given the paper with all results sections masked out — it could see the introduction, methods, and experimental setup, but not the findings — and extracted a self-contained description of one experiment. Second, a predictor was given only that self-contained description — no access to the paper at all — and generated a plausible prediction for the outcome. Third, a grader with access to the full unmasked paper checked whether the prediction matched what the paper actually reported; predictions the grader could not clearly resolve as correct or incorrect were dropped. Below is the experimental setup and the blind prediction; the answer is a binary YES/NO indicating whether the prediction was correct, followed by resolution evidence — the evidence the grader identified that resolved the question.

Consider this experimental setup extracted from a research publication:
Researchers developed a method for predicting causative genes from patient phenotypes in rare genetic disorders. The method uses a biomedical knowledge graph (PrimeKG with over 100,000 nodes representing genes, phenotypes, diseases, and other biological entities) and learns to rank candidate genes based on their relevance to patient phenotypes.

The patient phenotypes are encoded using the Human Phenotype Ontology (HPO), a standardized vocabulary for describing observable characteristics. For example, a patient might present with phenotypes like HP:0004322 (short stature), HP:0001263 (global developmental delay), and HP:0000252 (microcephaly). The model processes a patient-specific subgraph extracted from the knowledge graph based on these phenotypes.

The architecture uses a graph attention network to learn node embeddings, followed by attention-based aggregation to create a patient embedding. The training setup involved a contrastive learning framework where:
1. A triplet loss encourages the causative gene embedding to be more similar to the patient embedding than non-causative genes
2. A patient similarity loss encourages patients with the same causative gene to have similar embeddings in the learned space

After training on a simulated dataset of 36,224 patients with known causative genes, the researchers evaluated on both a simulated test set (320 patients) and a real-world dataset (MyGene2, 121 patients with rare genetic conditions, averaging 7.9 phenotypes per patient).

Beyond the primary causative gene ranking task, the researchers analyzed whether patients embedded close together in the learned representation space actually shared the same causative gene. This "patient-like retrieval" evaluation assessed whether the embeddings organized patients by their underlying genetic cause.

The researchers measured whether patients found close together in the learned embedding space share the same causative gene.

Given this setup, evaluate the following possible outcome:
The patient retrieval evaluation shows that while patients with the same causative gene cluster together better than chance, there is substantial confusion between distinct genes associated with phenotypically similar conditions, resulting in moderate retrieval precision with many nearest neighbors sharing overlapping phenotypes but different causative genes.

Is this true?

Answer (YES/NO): NO